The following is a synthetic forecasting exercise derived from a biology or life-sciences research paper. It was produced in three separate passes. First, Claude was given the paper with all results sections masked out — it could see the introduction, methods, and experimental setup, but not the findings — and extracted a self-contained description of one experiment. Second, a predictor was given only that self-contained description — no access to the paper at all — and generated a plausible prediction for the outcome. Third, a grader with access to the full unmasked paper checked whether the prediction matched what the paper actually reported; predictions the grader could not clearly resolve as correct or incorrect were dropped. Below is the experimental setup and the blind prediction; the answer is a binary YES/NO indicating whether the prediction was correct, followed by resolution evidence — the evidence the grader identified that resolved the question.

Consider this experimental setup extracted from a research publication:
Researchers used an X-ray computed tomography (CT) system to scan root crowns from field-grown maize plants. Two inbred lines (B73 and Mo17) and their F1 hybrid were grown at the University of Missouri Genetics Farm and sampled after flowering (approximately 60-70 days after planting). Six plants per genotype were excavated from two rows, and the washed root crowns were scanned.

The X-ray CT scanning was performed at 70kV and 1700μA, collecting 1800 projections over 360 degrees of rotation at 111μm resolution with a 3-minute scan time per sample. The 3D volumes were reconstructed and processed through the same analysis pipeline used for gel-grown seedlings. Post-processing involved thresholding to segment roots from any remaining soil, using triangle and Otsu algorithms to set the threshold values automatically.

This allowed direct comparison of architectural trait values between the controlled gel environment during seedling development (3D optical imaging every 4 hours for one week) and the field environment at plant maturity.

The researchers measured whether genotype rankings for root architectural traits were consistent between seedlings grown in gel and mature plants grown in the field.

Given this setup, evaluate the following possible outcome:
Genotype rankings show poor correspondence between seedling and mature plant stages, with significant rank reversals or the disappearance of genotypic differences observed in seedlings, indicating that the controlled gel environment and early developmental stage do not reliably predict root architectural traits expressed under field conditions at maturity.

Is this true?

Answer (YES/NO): NO